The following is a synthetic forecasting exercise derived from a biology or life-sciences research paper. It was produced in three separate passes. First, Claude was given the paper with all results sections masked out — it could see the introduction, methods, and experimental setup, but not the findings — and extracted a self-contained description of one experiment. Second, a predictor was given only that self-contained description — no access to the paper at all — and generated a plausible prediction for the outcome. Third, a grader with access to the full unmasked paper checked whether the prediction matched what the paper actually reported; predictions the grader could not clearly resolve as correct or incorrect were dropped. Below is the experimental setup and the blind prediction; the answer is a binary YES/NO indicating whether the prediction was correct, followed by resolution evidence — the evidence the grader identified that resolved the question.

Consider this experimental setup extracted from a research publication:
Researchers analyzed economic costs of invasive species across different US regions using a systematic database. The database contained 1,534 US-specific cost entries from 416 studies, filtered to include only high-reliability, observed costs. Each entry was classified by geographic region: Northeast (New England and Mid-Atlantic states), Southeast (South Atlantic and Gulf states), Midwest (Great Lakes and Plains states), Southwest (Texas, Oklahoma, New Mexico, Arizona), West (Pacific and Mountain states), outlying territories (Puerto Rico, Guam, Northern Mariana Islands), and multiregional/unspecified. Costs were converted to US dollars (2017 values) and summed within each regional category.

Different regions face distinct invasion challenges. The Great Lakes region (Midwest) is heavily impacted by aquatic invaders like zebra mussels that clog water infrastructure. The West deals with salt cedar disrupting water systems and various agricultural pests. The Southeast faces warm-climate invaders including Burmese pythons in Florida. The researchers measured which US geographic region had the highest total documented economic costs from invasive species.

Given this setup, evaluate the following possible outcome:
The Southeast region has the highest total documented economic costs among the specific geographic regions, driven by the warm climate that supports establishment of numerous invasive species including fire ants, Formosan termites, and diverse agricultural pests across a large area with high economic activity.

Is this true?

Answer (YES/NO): NO